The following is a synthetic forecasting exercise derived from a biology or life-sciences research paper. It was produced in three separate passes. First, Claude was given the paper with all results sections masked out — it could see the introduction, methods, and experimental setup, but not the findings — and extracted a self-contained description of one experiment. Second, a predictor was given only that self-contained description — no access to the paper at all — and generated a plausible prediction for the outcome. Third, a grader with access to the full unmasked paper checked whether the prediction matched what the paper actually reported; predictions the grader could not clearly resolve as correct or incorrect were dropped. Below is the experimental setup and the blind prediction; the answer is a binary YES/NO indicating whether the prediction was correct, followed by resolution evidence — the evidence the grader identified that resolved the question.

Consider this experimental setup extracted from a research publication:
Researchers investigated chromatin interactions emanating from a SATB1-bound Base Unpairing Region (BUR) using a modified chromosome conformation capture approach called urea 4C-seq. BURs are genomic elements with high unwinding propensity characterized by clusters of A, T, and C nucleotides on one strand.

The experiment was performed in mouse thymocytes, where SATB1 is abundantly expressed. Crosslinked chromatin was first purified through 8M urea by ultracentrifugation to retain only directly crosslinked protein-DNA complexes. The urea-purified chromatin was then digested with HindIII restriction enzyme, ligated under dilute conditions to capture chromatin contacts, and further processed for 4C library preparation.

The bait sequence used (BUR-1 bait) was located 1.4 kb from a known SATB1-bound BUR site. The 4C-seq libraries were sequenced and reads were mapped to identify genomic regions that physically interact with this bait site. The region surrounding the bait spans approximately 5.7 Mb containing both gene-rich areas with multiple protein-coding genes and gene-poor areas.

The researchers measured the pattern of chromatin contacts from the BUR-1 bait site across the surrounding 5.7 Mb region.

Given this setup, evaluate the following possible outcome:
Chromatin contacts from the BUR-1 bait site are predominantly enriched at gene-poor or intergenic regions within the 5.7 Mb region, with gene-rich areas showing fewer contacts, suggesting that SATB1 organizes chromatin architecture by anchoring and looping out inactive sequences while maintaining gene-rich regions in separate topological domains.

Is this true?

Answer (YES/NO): NO